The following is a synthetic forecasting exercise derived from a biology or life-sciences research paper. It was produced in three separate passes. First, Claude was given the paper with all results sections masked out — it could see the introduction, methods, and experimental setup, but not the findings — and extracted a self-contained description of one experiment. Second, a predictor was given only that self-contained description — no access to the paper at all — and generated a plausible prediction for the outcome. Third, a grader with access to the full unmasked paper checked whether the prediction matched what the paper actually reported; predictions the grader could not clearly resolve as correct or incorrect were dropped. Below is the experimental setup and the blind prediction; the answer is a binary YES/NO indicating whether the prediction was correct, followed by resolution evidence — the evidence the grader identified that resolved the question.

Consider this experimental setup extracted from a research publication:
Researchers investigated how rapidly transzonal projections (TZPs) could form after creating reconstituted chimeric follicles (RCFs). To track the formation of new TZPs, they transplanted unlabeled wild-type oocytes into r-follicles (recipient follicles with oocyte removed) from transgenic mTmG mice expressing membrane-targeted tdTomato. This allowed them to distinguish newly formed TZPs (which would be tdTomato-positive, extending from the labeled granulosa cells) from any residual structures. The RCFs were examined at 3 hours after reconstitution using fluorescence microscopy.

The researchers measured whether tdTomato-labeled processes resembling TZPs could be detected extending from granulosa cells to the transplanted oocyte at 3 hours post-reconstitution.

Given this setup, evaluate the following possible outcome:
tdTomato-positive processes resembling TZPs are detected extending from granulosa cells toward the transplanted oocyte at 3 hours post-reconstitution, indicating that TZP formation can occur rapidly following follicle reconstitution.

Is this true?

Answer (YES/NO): YES